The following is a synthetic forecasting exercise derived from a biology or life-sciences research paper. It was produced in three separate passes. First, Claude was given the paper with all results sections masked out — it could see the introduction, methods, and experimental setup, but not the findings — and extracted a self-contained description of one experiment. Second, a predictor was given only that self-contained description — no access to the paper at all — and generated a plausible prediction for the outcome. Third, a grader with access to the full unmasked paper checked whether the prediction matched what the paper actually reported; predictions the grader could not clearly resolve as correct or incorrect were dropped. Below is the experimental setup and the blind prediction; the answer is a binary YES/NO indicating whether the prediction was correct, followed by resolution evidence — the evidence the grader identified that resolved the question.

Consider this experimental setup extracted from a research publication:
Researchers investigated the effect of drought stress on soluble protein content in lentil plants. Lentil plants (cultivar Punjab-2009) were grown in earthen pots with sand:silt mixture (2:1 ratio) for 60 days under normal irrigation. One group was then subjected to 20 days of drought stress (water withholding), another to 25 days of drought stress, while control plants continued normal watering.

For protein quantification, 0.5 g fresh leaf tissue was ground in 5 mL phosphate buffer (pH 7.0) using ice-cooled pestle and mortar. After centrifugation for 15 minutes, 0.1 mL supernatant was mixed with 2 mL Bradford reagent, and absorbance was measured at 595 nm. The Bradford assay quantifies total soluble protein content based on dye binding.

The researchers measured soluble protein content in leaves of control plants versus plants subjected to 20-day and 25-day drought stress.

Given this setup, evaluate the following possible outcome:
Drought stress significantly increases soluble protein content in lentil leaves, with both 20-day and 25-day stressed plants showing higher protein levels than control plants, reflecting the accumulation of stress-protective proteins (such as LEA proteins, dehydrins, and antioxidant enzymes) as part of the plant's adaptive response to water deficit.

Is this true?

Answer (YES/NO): NO